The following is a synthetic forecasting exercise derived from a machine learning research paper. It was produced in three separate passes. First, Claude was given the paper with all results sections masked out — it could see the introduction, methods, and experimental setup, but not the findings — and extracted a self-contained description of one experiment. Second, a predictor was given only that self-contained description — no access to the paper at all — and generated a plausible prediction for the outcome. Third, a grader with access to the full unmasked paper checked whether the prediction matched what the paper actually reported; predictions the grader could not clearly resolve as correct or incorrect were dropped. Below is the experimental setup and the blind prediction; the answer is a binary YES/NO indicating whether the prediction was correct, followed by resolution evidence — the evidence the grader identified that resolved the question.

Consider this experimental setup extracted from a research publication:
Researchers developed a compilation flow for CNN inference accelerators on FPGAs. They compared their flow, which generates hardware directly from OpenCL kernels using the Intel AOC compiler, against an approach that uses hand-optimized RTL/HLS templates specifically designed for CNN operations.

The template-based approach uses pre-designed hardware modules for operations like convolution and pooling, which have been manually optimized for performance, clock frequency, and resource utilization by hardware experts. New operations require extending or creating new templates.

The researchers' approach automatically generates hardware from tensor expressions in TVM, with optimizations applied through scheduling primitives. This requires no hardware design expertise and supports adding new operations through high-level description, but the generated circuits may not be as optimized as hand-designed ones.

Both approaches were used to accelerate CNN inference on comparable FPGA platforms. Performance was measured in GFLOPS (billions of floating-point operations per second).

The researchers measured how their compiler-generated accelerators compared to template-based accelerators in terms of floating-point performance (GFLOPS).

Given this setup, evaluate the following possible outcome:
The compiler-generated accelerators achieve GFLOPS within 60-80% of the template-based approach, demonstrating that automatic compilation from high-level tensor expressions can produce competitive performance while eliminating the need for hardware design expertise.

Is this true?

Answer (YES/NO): NO